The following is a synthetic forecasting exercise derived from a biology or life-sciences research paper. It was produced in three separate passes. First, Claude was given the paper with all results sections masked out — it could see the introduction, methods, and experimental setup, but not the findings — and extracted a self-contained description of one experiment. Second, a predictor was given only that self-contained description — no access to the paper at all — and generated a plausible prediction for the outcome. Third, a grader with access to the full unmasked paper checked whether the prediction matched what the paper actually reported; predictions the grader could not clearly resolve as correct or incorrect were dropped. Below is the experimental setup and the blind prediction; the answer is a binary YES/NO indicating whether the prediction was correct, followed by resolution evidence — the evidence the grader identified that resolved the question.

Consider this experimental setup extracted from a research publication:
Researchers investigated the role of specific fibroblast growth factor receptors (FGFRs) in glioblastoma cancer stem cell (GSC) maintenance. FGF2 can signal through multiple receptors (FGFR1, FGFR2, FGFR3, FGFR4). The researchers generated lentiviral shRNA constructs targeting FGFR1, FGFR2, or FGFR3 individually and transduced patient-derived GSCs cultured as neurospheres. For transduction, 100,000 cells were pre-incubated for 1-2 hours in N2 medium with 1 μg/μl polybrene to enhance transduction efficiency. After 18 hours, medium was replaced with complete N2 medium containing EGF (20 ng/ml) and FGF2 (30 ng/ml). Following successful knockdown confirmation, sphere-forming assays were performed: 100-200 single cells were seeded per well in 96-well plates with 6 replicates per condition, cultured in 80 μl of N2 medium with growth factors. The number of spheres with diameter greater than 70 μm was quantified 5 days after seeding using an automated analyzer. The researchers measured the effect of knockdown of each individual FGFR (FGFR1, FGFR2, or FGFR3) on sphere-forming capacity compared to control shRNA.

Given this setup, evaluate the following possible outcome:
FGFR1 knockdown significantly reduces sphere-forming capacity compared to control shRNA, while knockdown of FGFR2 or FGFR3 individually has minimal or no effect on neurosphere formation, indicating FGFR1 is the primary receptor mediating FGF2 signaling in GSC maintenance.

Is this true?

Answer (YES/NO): YES